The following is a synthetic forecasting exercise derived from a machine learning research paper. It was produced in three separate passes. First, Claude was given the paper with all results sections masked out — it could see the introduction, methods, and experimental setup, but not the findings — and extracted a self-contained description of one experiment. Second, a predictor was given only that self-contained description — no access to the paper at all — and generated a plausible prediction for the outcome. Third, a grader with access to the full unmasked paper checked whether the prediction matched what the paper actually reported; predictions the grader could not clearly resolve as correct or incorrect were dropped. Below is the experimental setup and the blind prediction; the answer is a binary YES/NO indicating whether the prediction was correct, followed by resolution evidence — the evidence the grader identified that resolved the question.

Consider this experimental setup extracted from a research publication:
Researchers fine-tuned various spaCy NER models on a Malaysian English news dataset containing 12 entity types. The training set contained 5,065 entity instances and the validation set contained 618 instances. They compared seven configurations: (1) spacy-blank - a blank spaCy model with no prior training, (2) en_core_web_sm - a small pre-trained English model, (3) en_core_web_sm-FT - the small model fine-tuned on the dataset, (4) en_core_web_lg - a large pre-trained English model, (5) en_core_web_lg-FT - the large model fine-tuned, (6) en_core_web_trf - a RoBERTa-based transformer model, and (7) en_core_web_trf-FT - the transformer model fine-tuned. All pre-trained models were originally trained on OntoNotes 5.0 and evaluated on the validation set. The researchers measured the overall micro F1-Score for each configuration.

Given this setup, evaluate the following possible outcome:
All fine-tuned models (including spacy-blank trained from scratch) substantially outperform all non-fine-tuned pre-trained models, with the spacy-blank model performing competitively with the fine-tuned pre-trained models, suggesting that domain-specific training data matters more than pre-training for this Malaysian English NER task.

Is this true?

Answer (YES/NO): YES